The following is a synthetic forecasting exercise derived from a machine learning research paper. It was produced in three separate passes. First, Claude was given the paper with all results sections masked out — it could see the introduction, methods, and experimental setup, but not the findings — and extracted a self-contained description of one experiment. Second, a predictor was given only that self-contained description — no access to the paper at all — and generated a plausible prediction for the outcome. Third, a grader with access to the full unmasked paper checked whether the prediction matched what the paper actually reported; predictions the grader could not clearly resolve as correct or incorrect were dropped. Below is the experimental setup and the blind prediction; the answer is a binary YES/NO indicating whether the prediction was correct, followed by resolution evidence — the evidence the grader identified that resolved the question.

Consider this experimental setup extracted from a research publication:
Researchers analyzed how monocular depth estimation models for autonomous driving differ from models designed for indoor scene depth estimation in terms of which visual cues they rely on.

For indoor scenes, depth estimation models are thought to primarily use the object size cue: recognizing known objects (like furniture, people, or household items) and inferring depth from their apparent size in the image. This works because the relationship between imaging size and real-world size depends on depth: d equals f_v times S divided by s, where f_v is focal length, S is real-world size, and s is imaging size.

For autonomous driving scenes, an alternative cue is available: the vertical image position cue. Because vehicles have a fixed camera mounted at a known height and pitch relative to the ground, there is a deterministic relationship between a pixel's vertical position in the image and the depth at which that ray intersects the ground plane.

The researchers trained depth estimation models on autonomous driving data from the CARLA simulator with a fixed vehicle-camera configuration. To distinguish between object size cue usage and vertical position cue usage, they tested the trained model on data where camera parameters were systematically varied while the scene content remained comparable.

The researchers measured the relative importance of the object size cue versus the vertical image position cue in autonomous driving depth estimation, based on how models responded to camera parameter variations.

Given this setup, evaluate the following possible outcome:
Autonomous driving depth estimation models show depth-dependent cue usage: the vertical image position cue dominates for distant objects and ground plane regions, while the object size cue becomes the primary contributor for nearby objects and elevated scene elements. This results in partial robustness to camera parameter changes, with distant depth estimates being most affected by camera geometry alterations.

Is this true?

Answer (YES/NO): NO